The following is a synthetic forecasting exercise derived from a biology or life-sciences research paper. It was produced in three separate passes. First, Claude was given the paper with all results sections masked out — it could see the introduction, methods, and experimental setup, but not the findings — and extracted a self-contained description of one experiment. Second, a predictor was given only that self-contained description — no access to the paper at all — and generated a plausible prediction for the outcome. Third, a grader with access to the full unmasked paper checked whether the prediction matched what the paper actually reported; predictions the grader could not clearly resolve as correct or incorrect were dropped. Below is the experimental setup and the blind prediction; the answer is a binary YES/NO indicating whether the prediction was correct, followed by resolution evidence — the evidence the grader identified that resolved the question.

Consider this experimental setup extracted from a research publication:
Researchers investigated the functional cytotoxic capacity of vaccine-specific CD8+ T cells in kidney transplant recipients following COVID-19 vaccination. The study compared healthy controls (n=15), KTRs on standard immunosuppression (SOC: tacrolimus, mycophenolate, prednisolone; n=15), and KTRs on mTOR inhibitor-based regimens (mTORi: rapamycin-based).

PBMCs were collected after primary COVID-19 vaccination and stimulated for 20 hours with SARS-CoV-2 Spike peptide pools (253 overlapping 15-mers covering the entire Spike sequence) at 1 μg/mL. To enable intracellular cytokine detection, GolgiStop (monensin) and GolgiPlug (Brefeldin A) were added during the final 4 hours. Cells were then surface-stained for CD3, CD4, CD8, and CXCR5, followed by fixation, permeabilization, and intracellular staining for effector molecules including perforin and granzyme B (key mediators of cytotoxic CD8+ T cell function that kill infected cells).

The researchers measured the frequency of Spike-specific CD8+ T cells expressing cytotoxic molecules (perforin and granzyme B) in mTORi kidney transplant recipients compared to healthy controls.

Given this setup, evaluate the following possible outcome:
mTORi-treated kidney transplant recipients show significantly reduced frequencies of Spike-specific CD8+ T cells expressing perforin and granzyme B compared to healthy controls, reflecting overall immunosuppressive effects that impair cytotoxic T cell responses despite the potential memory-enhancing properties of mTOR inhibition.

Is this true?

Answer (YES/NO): NO